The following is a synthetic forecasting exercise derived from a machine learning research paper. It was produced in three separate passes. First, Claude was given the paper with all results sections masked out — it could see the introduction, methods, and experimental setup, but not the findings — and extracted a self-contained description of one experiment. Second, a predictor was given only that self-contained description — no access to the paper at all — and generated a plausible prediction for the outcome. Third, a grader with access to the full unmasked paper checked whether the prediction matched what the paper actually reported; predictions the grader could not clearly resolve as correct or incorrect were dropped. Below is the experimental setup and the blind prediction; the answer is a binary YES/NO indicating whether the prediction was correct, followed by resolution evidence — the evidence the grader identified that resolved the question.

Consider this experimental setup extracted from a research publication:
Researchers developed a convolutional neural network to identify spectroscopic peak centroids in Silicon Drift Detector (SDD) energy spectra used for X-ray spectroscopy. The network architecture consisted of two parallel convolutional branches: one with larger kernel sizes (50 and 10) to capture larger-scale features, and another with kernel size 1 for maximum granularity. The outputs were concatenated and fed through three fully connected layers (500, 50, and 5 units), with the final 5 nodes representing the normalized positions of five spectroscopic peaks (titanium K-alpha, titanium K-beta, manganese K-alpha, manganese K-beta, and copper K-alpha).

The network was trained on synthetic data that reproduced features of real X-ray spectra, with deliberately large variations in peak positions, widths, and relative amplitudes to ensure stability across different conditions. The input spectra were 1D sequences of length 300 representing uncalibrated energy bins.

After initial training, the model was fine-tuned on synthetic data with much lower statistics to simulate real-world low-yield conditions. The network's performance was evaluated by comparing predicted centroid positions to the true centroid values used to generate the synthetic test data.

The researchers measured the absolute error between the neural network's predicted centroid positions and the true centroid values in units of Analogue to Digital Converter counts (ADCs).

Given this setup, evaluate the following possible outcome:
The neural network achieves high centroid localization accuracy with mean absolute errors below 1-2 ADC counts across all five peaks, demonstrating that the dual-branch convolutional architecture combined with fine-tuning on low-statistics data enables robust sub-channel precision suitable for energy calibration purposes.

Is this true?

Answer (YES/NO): NO